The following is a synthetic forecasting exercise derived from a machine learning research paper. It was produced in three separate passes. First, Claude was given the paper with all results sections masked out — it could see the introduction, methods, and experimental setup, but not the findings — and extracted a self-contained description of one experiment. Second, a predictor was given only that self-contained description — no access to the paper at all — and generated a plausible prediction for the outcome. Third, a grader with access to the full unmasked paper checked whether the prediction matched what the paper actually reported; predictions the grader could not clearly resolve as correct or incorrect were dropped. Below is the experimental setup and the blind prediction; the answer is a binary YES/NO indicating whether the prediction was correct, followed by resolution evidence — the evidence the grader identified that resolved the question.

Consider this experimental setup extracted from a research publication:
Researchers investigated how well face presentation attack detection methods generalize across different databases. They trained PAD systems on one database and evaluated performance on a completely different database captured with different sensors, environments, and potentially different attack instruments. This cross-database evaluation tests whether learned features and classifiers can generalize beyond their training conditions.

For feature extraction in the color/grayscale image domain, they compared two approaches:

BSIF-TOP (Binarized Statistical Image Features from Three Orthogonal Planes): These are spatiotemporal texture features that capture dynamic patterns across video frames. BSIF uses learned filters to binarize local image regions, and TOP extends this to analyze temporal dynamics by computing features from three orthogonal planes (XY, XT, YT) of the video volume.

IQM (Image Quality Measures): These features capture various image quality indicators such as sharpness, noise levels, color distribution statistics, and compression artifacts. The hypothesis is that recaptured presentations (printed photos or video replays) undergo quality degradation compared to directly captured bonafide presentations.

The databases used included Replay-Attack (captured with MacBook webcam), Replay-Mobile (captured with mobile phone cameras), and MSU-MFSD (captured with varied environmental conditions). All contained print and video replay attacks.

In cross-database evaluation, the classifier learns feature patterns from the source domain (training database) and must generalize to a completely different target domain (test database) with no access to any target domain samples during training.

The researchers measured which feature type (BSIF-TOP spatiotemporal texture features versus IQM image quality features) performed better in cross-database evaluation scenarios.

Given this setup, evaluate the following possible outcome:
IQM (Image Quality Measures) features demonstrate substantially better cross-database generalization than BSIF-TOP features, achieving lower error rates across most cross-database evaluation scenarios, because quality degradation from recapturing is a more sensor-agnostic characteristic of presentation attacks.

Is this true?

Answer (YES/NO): YES